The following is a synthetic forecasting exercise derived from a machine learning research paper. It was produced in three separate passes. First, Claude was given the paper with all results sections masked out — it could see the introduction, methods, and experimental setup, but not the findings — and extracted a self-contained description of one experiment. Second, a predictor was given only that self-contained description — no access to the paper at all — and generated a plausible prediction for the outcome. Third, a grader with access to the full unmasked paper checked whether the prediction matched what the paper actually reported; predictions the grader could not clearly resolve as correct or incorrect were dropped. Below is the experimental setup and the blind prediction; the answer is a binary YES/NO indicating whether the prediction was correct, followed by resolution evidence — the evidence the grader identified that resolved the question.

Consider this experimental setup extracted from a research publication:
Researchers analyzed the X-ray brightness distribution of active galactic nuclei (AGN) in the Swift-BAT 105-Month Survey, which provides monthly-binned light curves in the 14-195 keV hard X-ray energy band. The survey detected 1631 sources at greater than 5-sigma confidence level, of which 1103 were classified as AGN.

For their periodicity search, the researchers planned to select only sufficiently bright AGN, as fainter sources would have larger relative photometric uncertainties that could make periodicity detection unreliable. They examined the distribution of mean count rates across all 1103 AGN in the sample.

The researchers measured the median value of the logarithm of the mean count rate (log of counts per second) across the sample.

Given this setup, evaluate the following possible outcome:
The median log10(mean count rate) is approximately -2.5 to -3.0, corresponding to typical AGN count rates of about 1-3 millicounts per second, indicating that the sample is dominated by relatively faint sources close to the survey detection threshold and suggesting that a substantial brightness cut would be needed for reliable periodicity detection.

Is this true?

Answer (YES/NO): NO